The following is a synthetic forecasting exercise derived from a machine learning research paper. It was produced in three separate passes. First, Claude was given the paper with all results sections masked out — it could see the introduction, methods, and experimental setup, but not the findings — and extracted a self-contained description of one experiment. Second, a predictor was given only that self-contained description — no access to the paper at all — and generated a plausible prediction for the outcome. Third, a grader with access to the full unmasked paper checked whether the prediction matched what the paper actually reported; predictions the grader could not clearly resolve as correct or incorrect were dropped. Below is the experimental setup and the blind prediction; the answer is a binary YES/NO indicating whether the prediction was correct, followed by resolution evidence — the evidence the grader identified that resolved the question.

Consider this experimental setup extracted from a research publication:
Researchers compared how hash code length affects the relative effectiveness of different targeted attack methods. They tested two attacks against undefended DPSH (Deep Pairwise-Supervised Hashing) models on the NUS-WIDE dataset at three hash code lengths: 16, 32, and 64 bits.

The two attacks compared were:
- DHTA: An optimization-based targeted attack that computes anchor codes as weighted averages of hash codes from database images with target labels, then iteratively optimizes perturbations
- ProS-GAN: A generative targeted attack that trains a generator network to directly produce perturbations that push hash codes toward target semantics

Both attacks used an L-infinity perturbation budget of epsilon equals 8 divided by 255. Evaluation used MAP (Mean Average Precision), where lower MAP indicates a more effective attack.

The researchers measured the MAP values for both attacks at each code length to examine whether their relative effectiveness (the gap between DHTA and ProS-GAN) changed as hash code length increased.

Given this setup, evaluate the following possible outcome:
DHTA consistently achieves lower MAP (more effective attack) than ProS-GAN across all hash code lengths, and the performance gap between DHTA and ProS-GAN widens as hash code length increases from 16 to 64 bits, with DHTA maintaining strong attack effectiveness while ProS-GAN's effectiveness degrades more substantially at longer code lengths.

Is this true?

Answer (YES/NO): YES